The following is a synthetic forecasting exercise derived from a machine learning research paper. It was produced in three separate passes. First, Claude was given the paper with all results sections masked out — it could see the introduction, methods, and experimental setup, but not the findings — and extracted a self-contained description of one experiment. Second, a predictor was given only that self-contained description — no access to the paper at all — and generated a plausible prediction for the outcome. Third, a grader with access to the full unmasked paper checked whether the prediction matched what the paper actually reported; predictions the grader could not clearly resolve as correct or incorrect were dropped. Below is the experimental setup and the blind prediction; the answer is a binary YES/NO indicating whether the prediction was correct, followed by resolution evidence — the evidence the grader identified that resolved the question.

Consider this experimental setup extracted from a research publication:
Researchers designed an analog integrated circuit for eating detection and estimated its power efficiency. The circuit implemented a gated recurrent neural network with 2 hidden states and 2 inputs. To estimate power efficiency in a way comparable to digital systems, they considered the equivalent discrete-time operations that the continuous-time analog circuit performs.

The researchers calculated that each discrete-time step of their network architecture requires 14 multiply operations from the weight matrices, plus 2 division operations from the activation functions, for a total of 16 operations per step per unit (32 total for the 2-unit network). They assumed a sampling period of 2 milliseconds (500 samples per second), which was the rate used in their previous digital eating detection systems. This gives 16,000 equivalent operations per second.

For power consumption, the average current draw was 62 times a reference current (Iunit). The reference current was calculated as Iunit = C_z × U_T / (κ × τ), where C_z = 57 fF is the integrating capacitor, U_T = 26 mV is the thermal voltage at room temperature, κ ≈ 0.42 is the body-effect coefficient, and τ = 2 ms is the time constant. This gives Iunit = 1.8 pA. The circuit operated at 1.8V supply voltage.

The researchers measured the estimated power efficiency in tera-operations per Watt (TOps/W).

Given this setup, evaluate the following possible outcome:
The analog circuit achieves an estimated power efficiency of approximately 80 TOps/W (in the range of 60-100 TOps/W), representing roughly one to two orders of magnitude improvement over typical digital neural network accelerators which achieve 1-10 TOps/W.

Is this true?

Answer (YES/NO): YES